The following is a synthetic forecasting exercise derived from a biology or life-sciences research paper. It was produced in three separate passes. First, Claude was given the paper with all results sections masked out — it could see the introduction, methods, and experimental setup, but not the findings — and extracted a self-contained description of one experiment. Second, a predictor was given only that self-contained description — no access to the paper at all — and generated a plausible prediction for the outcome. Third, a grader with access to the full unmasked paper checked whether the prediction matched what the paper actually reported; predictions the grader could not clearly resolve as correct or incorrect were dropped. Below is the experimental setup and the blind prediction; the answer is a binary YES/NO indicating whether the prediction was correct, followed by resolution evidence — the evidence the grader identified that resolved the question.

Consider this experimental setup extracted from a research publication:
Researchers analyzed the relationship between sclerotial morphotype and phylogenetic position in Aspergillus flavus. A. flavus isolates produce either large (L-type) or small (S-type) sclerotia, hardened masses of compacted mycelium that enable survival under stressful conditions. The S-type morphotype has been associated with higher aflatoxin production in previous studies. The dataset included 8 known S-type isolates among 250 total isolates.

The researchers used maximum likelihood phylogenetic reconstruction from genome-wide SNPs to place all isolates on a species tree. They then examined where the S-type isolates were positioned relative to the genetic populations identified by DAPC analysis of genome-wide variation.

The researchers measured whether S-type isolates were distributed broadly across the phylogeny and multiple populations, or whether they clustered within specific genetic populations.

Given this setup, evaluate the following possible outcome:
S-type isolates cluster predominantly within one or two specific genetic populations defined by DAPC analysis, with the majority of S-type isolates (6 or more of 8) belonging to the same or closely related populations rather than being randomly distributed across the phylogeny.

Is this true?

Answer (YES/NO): YES